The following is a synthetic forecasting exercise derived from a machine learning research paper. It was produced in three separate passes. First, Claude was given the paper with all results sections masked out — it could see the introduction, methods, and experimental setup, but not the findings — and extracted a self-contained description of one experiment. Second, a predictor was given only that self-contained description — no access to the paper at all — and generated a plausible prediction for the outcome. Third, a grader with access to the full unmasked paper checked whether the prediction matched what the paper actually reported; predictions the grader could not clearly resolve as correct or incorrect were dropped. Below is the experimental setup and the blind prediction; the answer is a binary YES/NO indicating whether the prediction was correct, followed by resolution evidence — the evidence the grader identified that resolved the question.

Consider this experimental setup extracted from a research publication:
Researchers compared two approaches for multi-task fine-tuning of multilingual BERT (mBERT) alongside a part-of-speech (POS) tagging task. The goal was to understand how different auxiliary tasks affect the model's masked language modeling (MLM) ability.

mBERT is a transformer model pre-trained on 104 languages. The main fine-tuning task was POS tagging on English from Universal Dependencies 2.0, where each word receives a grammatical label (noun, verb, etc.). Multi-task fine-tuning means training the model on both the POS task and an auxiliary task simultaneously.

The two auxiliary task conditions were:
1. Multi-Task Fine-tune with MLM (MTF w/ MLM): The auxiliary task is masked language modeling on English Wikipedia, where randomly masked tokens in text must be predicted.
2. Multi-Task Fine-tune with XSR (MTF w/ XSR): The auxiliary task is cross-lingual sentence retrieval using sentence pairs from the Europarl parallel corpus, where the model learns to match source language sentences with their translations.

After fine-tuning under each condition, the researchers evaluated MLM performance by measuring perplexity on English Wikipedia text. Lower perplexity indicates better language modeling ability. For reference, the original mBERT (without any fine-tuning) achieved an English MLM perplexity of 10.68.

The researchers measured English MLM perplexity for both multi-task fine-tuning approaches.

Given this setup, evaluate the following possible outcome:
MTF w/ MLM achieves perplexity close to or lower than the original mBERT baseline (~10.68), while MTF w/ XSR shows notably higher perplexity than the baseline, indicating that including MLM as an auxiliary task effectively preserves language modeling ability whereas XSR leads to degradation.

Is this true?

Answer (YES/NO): YES